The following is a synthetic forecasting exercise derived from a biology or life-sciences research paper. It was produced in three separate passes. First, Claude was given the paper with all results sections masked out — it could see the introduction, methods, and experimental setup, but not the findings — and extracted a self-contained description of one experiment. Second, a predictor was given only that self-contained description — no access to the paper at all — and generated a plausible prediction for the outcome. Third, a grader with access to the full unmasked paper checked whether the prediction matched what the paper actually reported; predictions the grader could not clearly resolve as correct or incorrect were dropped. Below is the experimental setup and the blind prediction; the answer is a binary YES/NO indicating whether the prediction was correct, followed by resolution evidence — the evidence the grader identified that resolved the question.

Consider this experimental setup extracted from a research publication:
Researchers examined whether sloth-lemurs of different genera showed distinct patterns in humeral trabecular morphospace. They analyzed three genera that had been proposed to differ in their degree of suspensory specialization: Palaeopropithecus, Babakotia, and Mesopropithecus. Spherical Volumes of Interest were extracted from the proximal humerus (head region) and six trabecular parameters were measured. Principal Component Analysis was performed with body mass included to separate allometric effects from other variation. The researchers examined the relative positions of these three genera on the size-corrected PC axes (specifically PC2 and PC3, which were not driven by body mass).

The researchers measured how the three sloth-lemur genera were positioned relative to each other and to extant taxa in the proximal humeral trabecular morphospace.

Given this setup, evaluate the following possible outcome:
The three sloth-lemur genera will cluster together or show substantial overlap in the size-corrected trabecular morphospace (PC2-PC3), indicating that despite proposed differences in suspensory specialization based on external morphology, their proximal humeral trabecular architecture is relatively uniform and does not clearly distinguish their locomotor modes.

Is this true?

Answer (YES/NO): NO